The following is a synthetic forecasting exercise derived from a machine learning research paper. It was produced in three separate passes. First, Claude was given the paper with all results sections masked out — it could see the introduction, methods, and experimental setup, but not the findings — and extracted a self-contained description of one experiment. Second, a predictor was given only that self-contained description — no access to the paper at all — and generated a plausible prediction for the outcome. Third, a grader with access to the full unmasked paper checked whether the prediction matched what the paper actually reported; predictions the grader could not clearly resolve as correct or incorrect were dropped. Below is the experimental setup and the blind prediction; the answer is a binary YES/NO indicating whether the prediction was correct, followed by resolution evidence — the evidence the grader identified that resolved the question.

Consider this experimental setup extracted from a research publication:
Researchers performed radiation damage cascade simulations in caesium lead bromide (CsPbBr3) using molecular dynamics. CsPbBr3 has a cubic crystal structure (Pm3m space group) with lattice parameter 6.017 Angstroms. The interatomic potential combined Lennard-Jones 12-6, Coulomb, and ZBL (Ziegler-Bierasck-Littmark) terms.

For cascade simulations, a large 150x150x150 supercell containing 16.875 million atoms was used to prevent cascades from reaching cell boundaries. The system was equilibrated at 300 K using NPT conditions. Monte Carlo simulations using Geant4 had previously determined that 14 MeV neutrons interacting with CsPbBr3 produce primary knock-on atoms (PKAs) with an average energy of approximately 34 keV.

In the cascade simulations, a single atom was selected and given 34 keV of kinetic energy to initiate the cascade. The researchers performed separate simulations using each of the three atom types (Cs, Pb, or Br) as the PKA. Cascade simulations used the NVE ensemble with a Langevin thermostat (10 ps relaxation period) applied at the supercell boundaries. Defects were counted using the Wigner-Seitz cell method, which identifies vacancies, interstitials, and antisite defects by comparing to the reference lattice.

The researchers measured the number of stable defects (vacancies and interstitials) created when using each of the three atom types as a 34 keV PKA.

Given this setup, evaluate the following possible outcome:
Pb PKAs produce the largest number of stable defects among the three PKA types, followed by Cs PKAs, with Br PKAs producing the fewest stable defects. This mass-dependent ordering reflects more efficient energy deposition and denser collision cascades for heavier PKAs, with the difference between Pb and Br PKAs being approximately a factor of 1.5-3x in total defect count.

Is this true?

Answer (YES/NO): NO